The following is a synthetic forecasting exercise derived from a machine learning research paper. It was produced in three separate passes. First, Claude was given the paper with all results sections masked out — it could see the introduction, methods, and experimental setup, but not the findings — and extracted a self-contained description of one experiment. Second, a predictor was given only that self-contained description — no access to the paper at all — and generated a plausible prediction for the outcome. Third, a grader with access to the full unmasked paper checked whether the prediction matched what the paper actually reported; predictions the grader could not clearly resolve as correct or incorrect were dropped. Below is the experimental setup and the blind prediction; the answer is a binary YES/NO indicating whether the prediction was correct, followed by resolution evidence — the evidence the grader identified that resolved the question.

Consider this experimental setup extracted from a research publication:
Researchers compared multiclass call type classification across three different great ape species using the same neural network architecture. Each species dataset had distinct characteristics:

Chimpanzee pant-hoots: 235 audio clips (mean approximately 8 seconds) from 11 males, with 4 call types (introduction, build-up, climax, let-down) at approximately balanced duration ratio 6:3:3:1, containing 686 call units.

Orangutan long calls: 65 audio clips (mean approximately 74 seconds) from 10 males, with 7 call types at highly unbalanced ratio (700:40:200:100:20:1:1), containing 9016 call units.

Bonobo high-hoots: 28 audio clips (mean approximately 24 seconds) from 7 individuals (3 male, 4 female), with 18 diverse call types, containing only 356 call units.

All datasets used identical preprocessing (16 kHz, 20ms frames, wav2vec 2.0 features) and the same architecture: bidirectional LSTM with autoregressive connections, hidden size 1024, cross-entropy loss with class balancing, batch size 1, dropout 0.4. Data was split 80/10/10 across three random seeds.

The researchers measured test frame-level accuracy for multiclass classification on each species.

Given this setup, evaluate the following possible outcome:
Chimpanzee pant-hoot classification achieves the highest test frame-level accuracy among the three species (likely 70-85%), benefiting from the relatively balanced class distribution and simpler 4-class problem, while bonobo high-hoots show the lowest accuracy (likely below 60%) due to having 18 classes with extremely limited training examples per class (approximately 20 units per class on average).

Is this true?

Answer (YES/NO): NO